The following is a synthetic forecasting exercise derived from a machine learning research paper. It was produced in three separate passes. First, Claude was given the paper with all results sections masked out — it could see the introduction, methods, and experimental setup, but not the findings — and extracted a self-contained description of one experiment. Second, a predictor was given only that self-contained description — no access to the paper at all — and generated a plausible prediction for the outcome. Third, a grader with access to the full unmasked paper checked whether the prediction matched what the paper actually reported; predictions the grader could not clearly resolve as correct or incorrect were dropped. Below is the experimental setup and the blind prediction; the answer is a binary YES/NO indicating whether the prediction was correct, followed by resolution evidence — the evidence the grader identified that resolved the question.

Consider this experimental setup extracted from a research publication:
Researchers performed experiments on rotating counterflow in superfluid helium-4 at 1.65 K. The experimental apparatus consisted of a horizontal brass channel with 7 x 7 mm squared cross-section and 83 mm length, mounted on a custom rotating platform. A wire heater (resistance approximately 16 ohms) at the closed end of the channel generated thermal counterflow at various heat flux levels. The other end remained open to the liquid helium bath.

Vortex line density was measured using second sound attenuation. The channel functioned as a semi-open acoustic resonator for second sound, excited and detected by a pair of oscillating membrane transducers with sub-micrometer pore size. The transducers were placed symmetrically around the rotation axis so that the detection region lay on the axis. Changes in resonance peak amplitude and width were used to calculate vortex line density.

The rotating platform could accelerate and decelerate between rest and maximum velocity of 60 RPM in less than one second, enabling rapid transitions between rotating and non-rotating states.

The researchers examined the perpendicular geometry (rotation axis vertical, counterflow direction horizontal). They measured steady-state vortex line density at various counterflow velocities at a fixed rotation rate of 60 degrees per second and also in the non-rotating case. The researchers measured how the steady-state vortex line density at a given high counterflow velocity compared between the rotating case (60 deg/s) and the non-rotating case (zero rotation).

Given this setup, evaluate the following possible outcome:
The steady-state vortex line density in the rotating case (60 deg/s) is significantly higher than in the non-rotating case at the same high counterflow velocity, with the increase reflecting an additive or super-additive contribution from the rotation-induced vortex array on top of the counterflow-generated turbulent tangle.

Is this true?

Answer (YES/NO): NO